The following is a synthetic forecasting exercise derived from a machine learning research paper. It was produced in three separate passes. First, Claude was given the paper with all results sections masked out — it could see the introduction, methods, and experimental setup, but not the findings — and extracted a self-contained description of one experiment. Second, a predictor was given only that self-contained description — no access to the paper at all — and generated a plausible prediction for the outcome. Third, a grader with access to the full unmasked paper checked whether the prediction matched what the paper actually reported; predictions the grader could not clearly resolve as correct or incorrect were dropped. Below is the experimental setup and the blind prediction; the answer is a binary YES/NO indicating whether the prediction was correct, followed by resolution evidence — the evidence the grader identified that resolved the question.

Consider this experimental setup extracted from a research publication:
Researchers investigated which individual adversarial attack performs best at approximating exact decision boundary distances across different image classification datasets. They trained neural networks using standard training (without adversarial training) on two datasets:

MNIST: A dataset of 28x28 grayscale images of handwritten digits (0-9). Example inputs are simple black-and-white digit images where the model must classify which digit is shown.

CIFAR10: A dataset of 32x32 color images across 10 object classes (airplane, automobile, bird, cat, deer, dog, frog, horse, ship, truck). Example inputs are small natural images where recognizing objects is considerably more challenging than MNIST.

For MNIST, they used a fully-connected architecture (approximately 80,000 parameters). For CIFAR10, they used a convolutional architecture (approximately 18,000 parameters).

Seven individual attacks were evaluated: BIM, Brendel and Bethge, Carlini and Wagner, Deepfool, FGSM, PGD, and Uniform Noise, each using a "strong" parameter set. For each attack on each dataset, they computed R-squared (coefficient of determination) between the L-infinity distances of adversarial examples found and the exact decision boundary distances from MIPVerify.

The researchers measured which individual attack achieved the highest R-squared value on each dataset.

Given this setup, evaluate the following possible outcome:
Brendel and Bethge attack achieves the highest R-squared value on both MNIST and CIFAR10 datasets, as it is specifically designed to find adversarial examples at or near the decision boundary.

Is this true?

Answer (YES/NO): NO